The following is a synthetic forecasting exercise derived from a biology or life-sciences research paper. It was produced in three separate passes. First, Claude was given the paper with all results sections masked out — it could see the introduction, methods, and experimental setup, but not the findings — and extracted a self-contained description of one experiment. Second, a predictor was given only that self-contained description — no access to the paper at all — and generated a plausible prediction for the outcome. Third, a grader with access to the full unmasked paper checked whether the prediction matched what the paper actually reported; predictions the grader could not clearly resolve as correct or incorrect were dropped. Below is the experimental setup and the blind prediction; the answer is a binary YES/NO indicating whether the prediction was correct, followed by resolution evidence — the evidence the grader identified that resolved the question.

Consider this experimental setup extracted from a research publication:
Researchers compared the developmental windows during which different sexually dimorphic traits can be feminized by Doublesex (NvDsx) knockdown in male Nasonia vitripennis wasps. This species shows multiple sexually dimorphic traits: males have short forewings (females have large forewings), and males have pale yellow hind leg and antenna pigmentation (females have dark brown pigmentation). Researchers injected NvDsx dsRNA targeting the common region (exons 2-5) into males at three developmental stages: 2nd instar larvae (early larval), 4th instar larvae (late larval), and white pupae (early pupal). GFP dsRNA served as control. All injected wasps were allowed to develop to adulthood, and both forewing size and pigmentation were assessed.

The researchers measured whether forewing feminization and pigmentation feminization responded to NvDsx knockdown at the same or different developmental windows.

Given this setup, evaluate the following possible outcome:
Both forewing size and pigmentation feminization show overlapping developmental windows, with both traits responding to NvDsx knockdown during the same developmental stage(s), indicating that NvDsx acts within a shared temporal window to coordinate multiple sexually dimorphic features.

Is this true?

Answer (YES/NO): NO